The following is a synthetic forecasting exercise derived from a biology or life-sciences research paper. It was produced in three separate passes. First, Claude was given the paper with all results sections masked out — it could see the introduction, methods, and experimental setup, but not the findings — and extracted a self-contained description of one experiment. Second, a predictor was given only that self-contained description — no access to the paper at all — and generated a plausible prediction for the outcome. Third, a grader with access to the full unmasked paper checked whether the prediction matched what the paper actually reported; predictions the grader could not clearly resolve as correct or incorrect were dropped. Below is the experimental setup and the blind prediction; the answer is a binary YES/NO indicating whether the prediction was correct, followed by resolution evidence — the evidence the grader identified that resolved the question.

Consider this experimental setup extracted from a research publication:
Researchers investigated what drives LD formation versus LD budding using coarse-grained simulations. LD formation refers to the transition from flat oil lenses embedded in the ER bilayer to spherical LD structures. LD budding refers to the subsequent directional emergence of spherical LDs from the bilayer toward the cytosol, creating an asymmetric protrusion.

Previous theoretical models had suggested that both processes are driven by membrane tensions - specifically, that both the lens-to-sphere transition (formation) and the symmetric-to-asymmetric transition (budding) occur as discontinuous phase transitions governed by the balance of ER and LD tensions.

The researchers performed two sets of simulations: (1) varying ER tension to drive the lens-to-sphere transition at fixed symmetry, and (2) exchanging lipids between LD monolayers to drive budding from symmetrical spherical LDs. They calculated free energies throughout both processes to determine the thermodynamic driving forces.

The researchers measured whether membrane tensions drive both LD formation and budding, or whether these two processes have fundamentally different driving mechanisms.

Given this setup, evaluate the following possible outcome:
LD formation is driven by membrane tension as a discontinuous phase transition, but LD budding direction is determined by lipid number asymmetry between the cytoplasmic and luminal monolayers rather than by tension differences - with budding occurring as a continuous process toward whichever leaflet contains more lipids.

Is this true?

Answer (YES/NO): NO